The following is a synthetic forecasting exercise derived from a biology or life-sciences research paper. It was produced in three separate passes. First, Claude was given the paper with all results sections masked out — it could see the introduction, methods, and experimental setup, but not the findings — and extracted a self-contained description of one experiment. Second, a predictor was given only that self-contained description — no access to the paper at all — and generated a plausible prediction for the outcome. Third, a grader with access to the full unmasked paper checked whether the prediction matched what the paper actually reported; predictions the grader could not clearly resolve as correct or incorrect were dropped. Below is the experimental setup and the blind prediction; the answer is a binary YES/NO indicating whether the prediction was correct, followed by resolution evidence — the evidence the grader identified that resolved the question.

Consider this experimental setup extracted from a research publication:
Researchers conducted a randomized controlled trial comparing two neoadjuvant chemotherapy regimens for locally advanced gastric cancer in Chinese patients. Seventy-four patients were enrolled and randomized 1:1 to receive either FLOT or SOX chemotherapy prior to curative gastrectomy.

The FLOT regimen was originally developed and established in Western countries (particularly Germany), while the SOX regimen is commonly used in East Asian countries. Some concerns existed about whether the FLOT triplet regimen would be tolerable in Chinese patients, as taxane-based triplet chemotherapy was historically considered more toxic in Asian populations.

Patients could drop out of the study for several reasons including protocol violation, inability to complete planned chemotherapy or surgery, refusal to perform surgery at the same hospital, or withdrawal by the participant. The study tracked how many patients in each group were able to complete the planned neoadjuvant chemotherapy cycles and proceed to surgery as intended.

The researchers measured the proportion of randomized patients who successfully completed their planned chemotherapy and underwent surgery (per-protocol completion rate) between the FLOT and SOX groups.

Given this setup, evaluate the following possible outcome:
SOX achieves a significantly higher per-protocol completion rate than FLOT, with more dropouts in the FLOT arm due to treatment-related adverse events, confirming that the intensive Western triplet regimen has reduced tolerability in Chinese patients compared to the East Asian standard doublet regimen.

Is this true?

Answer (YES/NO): NO